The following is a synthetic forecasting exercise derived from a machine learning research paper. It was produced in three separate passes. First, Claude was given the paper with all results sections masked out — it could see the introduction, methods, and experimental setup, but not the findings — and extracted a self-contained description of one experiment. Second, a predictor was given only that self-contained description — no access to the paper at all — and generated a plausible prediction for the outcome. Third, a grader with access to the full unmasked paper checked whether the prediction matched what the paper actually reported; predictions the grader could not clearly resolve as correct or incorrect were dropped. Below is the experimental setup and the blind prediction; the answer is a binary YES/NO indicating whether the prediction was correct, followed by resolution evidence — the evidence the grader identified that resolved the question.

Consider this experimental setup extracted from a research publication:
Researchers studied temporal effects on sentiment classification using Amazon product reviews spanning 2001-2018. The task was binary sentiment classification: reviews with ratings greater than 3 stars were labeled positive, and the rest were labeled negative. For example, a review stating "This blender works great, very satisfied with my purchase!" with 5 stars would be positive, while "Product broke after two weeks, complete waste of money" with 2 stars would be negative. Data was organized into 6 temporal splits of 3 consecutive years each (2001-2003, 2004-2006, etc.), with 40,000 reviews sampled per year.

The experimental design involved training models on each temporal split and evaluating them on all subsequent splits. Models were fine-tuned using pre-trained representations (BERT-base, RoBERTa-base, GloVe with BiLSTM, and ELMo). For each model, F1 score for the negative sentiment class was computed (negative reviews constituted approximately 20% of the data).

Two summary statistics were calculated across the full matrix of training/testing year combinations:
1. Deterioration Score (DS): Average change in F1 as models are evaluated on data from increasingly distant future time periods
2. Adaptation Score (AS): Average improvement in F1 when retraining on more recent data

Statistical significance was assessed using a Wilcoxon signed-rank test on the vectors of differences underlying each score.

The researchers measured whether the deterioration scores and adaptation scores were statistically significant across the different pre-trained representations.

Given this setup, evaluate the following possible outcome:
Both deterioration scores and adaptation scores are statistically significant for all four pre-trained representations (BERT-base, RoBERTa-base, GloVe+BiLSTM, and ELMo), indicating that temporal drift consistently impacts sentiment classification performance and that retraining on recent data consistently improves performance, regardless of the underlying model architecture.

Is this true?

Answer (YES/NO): NO